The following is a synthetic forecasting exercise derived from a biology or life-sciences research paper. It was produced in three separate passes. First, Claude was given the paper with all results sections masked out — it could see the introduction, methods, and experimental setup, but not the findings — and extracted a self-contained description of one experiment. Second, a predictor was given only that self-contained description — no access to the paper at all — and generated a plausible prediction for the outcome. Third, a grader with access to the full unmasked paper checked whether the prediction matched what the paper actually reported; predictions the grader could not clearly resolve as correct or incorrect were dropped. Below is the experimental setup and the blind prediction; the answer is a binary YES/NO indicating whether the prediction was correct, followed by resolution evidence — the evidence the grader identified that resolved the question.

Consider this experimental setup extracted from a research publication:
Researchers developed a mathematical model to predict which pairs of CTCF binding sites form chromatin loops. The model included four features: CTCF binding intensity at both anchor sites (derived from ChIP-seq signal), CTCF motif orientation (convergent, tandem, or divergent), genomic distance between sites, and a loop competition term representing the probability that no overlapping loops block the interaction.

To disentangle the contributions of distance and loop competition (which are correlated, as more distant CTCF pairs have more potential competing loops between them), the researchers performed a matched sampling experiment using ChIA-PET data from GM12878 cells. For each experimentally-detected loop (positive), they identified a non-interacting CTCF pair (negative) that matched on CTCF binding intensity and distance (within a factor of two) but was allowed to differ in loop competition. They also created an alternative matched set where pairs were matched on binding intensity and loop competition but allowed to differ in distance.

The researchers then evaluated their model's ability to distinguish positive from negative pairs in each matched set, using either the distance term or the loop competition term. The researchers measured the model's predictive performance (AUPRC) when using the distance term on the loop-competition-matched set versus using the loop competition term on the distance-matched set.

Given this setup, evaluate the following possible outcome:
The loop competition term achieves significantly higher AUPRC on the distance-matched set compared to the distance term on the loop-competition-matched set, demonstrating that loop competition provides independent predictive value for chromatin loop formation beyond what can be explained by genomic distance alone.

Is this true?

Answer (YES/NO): YES